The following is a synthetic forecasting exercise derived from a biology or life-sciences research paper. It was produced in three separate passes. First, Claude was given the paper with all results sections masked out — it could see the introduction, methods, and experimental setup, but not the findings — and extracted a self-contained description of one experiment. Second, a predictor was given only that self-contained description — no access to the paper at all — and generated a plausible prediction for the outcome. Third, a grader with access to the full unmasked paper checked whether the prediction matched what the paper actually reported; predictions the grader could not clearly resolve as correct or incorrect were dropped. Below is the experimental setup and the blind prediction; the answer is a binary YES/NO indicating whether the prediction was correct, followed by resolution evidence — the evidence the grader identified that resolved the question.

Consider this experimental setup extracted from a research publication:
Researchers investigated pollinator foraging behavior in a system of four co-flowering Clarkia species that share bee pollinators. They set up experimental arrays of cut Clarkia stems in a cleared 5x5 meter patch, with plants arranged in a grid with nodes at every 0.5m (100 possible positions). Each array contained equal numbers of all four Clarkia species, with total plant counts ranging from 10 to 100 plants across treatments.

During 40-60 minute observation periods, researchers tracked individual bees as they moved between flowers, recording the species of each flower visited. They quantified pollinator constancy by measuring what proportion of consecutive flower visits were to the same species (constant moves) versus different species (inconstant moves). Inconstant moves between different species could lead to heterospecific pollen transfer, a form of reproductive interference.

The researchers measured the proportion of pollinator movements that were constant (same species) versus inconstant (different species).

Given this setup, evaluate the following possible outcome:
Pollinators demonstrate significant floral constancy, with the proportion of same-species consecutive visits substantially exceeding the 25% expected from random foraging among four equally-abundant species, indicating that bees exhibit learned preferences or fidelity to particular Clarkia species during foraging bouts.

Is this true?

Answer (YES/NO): YES